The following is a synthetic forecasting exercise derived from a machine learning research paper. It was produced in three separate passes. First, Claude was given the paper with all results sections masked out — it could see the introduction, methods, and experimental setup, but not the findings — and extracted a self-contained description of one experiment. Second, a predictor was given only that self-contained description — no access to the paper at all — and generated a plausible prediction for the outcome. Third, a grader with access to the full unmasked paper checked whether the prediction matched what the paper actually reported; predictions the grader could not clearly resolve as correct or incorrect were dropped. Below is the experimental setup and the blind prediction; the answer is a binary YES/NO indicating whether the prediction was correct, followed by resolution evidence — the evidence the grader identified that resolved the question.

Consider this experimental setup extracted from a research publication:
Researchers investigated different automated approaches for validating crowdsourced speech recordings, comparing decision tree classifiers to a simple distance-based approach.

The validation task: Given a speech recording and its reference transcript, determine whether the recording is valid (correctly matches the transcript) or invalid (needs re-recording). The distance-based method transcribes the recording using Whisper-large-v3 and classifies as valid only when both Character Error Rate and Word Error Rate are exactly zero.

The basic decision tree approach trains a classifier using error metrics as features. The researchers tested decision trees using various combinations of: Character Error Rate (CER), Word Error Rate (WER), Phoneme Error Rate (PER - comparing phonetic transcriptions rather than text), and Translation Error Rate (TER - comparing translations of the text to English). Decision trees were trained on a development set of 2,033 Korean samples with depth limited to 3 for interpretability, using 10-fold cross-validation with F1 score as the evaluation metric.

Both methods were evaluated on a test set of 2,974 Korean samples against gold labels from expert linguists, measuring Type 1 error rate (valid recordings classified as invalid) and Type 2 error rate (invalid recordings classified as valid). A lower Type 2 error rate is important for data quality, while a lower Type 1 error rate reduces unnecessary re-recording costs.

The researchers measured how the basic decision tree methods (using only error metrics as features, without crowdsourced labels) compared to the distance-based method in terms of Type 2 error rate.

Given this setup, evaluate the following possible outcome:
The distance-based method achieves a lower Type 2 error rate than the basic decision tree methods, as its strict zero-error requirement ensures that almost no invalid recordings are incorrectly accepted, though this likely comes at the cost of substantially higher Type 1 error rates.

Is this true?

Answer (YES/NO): YES